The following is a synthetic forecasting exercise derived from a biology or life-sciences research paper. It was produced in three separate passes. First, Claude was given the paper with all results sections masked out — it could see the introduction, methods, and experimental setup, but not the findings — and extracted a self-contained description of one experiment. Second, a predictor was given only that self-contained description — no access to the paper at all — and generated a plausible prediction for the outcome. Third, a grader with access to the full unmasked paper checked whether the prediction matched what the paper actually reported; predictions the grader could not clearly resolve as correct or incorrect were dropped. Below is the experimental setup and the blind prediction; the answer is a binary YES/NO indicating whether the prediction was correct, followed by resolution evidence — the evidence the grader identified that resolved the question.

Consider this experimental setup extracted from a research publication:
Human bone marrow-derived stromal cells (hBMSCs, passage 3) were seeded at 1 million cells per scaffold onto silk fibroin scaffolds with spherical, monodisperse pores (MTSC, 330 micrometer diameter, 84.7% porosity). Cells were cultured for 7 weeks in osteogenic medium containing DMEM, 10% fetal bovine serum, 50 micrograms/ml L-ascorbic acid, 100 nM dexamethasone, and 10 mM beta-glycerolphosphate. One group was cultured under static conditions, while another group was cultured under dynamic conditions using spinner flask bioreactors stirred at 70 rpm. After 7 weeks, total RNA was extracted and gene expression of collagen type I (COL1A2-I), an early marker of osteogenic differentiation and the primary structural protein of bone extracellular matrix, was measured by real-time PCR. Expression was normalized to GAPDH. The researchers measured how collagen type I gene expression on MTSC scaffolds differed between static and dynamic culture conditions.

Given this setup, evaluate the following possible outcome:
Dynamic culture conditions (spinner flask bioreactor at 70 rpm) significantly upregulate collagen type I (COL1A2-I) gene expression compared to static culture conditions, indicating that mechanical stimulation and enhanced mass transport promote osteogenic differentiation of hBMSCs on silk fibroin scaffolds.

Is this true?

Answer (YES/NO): NO